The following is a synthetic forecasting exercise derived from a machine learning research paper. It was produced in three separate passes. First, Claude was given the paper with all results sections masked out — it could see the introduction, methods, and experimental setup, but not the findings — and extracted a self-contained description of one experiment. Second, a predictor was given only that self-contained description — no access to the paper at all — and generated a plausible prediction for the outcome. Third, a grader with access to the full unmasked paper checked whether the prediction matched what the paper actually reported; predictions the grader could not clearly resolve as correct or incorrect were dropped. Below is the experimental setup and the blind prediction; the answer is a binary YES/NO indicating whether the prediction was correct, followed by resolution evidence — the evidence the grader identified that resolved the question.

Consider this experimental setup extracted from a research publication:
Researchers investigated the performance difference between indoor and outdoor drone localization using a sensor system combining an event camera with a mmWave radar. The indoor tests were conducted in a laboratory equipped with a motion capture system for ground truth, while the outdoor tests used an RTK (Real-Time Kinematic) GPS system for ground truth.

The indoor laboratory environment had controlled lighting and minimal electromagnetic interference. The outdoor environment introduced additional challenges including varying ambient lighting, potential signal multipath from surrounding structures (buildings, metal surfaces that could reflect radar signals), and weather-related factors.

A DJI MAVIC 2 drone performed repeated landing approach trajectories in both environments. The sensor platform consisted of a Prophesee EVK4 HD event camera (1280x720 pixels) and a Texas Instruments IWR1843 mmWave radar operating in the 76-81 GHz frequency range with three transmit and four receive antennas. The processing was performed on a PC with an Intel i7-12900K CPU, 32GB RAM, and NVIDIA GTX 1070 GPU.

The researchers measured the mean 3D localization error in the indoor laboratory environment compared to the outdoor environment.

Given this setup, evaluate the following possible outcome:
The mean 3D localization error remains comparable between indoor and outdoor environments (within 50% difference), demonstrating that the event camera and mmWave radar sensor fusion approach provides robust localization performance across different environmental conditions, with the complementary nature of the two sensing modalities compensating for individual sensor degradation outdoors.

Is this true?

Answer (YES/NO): NO